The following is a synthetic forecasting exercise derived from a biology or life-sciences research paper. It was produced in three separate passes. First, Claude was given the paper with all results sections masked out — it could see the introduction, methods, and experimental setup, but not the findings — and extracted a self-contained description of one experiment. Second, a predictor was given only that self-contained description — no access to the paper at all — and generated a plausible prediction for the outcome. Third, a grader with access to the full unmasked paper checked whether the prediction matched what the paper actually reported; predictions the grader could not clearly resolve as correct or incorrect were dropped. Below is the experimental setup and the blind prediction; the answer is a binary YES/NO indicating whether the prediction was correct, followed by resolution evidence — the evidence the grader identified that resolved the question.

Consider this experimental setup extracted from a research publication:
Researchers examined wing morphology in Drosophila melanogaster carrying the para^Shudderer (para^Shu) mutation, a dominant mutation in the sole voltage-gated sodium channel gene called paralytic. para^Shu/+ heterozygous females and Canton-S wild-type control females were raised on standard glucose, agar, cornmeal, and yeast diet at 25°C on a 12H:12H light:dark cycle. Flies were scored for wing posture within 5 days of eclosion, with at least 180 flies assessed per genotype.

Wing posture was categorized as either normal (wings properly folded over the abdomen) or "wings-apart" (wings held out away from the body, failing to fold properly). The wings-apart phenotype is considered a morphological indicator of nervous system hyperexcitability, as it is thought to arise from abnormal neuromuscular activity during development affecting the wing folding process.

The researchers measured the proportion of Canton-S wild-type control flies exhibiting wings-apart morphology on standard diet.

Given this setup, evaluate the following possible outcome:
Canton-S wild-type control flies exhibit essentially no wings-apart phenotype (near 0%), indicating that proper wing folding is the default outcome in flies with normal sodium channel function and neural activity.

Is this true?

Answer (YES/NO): YES